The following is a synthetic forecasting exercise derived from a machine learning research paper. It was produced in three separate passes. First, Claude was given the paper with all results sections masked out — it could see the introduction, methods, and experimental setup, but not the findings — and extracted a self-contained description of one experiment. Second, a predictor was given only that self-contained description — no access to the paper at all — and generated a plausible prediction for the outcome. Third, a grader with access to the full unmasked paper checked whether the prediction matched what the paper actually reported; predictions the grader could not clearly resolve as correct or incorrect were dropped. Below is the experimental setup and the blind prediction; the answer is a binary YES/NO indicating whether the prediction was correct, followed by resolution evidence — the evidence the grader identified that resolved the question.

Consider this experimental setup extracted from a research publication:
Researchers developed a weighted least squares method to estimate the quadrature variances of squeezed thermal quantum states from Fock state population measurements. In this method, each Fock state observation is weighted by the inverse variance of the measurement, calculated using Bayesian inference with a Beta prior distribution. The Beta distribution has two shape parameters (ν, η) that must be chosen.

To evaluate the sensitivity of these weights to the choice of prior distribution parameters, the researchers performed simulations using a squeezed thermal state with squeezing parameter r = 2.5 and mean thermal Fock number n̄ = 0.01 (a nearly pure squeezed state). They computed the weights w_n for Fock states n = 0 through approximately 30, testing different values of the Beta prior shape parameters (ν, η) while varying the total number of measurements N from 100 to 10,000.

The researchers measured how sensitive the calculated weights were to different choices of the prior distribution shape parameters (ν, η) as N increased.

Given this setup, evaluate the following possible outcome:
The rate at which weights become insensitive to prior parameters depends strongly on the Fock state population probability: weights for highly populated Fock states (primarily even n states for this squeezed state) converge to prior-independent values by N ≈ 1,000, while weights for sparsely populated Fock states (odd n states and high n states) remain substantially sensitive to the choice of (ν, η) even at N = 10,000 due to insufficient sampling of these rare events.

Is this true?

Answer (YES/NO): NO